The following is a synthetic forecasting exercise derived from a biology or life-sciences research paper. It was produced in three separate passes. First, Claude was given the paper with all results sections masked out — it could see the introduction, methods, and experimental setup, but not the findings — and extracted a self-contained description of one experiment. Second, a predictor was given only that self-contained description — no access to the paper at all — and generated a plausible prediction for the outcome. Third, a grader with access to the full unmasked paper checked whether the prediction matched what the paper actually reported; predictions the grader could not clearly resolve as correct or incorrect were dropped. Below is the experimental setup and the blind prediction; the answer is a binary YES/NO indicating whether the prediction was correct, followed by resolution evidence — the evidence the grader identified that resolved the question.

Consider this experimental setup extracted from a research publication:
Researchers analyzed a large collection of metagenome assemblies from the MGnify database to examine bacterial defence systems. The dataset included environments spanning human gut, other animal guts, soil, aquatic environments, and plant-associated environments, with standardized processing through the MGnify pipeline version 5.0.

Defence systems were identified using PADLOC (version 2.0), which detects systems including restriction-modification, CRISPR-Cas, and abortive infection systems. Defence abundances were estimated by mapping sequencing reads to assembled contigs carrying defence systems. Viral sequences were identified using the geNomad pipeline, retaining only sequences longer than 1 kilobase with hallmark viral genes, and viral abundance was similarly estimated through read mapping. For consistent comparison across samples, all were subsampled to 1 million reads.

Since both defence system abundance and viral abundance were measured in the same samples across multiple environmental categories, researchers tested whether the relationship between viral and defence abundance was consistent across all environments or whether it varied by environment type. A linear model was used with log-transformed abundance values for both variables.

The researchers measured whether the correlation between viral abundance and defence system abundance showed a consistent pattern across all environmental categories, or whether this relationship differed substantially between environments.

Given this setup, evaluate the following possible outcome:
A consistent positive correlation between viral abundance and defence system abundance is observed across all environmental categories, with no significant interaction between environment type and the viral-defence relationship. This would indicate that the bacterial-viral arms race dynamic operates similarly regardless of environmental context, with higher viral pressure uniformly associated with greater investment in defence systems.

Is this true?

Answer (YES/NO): NO